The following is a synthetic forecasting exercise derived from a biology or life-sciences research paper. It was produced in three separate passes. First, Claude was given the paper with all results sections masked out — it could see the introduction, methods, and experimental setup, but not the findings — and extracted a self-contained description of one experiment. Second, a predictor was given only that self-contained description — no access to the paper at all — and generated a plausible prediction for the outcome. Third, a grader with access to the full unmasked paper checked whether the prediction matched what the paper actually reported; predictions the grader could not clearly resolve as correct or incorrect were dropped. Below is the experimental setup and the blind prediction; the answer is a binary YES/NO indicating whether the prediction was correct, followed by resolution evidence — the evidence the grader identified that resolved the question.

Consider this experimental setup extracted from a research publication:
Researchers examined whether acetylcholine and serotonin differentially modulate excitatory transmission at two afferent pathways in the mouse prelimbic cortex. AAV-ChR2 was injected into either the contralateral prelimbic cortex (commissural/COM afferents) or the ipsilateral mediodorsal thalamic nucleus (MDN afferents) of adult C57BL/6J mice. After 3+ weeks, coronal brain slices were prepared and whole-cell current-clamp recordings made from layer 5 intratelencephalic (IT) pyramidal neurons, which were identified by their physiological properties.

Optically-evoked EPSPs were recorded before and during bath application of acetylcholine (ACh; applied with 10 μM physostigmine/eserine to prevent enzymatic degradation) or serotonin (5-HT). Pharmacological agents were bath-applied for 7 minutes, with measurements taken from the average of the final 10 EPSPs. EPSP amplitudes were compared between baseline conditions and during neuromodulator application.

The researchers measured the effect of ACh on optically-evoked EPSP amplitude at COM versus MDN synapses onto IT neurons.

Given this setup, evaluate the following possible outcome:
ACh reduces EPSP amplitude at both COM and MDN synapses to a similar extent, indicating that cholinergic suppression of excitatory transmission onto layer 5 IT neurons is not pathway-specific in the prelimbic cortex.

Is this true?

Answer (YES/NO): NO